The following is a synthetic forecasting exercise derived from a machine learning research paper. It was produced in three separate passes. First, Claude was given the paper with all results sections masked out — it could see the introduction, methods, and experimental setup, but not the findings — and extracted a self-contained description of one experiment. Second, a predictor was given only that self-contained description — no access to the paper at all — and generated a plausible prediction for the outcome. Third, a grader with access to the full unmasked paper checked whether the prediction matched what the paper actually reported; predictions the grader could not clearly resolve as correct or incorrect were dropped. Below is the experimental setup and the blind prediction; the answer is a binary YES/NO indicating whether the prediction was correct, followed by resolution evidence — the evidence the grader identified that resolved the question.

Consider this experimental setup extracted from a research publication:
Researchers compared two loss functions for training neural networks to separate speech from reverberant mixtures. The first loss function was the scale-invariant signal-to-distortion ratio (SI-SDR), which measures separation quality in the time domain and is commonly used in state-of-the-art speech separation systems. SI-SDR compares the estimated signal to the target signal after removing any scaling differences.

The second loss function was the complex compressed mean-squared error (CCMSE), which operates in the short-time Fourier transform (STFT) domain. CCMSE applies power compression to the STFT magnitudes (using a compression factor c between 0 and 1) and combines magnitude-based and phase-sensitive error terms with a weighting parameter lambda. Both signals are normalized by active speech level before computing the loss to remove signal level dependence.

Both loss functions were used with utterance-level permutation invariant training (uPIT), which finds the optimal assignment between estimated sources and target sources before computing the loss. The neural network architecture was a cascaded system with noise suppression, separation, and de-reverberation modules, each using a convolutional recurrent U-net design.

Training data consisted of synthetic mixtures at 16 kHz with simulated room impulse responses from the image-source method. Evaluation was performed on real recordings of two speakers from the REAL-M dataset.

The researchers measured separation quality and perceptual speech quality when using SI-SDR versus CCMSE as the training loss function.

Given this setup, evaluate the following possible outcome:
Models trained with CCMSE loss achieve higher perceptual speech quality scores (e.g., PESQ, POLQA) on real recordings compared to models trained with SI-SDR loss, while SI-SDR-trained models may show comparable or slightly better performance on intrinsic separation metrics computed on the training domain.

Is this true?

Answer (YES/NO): NO